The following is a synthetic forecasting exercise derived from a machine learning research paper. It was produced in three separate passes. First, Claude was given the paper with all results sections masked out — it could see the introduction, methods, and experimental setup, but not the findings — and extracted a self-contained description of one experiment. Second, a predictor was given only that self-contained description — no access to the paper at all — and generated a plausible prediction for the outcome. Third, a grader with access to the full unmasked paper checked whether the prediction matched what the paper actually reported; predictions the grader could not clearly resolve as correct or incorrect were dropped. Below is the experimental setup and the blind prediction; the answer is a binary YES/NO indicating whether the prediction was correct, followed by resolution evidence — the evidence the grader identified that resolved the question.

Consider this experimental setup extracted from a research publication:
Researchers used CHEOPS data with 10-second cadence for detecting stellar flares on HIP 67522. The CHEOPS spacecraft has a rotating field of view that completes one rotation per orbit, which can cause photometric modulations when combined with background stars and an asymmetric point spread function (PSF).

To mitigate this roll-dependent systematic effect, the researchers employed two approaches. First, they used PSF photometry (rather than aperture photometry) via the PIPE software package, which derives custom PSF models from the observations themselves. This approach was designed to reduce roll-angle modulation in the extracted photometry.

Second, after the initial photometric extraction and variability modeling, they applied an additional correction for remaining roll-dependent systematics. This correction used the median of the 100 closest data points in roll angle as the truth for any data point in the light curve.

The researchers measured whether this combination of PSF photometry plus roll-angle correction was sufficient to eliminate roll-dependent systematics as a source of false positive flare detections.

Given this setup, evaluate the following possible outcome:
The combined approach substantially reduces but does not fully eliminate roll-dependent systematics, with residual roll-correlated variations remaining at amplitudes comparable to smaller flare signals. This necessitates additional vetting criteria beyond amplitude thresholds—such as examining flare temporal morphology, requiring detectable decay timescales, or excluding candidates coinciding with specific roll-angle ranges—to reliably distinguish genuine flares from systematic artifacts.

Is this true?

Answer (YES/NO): YES